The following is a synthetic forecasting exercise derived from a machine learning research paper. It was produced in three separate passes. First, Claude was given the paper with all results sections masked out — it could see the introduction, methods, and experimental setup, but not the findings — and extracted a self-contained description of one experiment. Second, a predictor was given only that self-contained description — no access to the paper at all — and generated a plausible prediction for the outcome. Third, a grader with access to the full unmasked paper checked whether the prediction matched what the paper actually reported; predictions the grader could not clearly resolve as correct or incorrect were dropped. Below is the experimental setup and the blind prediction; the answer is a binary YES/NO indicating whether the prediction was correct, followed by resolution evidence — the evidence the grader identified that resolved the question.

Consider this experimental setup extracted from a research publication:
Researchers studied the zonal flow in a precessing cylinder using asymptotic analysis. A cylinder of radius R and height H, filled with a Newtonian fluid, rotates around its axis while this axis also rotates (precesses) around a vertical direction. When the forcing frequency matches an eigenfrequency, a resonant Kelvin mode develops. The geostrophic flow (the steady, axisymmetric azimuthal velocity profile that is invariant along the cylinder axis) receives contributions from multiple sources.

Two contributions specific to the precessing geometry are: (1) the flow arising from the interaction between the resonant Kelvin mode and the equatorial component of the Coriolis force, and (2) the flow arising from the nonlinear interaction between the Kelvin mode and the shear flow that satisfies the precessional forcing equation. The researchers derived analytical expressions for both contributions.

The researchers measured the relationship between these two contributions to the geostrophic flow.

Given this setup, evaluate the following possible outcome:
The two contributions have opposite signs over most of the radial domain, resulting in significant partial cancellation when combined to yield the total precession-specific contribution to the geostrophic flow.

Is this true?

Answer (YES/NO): NO